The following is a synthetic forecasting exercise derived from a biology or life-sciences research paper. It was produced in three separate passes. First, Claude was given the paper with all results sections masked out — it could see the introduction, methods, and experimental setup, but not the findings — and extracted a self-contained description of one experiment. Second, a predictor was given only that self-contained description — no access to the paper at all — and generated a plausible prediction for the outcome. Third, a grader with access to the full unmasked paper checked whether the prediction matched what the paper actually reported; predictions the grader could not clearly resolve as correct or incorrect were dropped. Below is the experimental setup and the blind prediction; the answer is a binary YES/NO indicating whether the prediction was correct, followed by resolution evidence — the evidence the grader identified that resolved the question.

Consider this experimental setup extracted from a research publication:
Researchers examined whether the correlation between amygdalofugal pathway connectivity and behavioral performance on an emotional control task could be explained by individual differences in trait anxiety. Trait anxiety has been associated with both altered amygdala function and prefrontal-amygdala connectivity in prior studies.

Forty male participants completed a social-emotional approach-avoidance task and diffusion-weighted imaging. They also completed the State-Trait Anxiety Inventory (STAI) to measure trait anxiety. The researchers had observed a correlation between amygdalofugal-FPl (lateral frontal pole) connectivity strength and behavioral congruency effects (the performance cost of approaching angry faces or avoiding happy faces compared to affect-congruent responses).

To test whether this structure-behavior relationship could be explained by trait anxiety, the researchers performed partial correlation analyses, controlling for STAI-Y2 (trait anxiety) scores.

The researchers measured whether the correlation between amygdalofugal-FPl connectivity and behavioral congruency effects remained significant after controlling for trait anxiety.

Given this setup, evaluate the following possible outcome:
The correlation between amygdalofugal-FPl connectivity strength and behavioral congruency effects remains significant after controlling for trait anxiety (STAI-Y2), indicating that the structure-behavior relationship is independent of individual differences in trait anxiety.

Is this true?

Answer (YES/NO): YES